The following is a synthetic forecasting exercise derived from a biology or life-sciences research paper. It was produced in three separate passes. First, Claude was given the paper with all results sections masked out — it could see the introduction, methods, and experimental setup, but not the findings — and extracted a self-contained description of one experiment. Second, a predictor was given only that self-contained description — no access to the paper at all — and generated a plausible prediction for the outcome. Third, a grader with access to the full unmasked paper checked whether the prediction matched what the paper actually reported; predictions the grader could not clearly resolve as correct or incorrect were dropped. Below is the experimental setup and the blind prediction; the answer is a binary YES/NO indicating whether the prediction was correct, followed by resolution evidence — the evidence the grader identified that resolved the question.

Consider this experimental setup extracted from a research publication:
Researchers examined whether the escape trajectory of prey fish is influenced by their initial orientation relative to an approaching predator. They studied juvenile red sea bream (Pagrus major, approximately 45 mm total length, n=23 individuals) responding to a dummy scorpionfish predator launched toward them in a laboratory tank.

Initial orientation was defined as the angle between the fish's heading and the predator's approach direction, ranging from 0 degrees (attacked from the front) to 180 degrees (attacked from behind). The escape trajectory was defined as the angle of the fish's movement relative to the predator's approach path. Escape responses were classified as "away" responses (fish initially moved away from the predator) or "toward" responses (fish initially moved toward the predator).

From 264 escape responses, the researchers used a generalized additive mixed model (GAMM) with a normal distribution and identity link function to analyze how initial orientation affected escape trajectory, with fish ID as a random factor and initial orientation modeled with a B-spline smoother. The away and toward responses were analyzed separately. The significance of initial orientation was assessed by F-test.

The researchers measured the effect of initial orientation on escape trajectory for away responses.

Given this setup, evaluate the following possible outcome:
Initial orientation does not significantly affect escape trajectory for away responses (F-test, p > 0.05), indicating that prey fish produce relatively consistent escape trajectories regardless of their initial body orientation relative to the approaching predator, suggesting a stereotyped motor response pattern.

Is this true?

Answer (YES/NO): NO